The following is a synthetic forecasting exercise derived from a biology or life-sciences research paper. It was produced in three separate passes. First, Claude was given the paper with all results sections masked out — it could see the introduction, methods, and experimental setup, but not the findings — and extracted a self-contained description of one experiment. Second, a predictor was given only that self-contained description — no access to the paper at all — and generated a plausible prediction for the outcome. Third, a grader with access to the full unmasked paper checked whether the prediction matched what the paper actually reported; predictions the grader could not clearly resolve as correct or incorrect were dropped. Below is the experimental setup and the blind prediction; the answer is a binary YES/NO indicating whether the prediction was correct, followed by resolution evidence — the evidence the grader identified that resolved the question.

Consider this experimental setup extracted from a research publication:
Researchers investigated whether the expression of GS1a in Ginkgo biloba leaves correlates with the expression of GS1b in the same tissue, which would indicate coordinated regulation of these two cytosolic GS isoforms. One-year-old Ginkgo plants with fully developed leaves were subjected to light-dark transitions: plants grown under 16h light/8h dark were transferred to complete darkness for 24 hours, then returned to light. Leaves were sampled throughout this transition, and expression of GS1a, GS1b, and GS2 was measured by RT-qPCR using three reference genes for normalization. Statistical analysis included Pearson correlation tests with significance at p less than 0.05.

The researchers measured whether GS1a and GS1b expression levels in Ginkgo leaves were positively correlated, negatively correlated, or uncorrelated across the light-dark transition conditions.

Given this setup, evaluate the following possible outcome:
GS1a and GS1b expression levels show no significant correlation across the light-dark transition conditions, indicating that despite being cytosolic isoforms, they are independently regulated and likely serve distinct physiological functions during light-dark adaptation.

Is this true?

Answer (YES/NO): YES